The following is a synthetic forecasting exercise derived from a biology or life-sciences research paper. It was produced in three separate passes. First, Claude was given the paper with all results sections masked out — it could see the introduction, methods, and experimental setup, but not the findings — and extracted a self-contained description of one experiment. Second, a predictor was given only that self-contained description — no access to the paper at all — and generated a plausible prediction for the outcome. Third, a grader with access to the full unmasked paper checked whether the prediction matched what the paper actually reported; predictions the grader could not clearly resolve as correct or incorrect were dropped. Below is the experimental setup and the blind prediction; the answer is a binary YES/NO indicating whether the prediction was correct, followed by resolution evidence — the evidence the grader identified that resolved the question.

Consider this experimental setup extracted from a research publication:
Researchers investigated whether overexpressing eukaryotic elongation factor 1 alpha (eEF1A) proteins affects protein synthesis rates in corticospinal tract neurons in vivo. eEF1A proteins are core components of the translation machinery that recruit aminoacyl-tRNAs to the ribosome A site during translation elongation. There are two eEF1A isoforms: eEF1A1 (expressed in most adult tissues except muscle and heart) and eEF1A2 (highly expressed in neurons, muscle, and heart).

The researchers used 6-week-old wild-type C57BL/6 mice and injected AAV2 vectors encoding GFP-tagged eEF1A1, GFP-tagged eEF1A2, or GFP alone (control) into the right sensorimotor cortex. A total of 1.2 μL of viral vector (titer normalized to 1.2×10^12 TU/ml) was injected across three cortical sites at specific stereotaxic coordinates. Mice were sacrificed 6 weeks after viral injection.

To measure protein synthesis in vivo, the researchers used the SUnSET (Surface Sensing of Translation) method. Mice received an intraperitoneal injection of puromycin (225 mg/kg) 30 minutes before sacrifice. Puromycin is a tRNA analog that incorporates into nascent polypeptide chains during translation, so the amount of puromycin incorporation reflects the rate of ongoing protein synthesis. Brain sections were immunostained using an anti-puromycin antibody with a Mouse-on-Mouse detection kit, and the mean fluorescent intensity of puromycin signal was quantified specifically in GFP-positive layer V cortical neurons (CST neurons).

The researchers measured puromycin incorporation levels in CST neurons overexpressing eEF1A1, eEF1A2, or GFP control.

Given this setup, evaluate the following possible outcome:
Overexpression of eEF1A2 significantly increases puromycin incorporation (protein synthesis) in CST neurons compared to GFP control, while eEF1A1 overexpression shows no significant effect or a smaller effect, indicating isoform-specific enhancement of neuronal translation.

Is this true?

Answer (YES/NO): YES